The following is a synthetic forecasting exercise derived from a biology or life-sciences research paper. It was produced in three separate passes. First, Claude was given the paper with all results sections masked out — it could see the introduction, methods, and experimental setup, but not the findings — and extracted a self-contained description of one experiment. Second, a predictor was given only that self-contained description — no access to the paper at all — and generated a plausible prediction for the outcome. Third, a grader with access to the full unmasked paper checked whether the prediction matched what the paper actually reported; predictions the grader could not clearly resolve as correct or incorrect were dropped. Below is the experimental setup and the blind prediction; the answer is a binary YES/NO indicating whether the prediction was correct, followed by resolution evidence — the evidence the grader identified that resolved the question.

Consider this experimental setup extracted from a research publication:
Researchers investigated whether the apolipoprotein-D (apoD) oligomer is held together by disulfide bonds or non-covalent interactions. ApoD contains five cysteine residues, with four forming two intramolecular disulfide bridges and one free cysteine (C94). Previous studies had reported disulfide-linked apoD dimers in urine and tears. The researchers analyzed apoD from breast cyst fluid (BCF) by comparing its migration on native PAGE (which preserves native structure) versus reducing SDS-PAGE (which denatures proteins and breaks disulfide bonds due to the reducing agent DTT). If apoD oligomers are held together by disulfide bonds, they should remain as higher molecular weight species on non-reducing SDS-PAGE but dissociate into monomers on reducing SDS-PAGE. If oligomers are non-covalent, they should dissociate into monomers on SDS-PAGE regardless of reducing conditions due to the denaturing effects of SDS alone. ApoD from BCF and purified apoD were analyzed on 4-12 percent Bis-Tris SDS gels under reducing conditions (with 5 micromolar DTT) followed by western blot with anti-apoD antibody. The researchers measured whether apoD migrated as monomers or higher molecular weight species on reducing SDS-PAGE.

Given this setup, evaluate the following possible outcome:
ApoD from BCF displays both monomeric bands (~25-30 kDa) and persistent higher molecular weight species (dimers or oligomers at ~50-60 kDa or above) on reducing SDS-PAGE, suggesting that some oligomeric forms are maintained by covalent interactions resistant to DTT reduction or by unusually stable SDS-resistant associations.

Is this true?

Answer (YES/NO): NO